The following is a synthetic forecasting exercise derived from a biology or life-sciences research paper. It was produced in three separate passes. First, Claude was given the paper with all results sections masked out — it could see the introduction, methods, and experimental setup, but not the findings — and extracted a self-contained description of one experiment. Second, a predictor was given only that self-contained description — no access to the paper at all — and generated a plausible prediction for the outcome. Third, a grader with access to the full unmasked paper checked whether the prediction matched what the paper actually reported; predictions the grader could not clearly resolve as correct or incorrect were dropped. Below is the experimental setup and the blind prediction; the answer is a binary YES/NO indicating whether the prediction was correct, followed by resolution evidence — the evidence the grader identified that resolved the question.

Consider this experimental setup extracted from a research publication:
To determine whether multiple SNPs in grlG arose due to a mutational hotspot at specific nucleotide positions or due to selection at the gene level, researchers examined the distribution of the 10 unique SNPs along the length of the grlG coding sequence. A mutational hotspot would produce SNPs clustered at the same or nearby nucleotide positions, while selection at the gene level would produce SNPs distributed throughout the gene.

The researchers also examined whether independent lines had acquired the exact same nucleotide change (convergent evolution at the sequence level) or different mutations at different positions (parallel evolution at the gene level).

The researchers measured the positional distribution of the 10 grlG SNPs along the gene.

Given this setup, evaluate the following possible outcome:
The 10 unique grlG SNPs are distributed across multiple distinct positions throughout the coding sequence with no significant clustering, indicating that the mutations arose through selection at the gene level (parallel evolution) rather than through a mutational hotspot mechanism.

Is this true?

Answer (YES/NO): YES